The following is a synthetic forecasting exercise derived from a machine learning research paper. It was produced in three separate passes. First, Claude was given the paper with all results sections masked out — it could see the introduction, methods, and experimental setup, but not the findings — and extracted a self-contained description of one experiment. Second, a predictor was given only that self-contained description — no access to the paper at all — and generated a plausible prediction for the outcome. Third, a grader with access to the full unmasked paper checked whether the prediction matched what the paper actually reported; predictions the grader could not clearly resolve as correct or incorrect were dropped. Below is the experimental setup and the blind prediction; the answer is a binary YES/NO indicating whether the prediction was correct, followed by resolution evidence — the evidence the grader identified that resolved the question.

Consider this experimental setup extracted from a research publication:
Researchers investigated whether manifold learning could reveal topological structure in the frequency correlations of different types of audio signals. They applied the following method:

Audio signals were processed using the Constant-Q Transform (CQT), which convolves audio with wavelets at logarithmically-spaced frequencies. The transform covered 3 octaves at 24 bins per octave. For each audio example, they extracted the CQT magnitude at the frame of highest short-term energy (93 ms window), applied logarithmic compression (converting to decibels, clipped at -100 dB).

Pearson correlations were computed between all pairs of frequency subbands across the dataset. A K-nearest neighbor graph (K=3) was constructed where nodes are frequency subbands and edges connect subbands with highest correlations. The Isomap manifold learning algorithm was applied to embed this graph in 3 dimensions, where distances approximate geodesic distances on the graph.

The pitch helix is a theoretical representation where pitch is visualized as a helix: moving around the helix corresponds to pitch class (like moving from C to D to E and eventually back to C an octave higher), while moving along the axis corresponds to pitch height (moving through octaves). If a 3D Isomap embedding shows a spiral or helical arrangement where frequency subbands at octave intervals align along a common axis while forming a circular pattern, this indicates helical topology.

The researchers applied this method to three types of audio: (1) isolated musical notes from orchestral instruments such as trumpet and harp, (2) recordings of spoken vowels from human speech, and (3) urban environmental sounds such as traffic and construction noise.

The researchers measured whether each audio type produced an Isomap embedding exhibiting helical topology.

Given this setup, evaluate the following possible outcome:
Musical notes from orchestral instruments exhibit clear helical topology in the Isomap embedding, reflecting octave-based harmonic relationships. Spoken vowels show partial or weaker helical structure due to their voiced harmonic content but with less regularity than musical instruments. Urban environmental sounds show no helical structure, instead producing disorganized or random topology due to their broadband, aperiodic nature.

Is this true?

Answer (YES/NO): YES